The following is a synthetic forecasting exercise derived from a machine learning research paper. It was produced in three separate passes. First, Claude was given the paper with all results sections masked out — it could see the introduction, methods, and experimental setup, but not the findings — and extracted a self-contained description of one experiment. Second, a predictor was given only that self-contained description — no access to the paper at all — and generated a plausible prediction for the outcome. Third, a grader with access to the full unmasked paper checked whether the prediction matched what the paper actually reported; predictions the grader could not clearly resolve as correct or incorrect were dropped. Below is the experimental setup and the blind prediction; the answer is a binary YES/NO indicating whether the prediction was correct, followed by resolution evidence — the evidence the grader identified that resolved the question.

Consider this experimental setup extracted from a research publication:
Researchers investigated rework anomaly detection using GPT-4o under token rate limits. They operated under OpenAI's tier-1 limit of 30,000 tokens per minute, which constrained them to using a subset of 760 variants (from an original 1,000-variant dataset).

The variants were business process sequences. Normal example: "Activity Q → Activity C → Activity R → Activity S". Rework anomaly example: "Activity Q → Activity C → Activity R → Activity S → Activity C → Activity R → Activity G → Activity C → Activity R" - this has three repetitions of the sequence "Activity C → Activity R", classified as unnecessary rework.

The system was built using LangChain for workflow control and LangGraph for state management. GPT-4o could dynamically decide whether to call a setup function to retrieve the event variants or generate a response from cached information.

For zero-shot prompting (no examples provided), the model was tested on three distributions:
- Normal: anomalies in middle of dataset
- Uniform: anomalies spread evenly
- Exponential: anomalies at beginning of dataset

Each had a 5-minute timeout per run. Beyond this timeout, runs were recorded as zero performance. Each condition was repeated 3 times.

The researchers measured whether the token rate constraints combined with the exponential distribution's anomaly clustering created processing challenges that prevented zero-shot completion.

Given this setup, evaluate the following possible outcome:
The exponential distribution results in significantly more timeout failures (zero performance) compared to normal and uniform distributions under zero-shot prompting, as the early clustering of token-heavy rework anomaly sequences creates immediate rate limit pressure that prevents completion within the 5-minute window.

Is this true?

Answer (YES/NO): YES